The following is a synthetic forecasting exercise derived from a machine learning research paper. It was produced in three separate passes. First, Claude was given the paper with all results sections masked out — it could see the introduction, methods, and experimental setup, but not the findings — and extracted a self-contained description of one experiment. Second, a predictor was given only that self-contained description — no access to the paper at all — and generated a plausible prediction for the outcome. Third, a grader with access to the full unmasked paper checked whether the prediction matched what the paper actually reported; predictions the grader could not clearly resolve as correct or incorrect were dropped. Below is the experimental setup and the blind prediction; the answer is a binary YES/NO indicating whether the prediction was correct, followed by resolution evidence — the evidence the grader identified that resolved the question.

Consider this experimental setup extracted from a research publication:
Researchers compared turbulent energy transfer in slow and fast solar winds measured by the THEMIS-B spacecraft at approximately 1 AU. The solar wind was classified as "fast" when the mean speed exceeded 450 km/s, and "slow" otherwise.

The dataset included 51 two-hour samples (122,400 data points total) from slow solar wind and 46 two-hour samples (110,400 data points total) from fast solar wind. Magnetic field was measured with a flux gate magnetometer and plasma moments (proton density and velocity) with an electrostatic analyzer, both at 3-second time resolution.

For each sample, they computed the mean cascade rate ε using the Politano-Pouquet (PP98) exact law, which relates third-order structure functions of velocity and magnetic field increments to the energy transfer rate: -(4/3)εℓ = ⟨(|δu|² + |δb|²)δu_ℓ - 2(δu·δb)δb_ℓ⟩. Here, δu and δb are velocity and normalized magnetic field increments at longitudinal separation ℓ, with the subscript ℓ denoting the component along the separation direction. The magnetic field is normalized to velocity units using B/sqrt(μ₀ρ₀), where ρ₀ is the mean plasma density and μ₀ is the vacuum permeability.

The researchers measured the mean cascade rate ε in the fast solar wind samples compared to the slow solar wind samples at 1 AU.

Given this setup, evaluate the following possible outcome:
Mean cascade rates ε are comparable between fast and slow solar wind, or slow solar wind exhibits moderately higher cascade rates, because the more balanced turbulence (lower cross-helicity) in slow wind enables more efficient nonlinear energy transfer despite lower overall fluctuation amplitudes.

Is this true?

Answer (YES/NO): NO